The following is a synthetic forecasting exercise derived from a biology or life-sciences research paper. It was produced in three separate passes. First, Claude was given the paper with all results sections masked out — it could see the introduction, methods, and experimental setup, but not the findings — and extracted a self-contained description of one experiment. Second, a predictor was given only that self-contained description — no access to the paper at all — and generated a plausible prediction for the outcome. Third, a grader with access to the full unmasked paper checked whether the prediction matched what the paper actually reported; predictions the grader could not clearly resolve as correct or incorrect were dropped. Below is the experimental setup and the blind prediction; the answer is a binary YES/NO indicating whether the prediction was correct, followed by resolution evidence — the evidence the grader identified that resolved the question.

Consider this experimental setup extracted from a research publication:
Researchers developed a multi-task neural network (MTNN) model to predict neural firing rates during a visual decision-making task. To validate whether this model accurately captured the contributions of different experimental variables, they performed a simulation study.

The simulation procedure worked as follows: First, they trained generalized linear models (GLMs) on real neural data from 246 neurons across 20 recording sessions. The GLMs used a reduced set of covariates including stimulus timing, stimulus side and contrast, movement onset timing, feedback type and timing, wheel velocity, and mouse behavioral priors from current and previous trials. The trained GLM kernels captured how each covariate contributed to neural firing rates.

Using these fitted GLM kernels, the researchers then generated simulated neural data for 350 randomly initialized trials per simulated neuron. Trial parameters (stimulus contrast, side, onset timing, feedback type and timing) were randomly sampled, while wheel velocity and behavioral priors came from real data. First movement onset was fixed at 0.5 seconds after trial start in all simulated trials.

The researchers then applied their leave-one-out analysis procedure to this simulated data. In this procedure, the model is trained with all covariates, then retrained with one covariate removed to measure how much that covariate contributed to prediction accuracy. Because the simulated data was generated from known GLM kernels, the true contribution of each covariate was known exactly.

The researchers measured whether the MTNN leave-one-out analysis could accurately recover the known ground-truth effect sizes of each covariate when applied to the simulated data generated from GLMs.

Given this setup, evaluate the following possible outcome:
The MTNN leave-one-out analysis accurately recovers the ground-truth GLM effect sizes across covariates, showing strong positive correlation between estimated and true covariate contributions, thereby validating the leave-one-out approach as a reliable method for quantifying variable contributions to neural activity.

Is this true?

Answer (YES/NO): YES